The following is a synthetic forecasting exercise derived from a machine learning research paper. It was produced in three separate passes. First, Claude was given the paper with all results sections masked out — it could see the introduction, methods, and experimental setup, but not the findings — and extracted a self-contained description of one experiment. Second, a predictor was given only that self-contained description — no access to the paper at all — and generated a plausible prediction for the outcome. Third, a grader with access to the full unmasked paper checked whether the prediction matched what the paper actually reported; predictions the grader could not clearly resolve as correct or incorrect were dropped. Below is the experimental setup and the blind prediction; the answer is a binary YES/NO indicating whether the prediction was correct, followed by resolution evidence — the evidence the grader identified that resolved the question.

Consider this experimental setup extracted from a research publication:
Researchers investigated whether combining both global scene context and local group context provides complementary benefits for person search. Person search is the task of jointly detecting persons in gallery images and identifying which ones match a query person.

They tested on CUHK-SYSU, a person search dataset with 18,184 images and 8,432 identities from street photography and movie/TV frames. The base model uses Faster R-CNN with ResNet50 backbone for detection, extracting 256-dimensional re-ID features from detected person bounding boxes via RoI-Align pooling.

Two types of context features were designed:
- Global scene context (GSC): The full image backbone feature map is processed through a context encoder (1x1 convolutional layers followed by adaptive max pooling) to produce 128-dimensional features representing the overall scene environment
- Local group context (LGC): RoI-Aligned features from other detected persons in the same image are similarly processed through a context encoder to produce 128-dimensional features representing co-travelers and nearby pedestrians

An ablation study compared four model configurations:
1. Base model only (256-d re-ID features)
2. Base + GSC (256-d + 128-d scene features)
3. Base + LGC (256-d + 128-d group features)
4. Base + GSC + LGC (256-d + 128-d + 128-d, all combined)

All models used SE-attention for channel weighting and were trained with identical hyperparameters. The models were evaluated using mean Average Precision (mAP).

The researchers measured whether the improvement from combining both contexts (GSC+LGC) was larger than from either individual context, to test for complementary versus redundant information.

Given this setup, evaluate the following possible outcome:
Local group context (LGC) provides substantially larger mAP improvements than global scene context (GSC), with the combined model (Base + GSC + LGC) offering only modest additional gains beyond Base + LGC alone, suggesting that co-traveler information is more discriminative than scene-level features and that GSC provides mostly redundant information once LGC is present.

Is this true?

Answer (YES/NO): NO